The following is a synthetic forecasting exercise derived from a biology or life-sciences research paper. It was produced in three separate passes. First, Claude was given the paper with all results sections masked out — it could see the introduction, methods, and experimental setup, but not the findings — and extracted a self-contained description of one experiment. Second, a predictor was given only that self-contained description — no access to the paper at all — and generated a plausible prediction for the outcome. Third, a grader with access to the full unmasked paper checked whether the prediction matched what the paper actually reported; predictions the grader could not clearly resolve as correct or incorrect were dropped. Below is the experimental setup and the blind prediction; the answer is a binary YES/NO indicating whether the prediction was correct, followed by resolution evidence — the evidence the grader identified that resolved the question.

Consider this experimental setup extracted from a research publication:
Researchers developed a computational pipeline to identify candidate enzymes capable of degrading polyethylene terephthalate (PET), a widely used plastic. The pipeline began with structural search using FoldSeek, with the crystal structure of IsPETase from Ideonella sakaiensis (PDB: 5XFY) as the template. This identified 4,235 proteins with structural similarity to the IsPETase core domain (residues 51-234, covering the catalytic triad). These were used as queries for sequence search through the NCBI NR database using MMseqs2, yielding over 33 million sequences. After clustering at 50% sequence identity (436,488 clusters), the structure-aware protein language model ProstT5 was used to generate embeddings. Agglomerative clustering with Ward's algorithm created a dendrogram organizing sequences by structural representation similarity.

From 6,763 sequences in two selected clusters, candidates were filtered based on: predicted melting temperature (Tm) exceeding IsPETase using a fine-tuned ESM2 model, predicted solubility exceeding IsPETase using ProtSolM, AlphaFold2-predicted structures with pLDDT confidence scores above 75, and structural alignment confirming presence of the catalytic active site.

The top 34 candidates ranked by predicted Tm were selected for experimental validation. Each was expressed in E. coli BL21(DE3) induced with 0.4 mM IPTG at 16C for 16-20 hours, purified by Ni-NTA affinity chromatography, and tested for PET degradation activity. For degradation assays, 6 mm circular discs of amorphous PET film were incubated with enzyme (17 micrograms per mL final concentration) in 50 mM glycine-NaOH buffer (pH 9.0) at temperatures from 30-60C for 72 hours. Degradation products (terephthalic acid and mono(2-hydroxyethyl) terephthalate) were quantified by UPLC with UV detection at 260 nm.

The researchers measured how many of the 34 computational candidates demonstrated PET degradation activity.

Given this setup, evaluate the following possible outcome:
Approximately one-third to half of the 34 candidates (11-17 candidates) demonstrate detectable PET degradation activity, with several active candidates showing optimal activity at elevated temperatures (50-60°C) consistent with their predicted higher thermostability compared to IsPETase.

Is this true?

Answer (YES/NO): YES